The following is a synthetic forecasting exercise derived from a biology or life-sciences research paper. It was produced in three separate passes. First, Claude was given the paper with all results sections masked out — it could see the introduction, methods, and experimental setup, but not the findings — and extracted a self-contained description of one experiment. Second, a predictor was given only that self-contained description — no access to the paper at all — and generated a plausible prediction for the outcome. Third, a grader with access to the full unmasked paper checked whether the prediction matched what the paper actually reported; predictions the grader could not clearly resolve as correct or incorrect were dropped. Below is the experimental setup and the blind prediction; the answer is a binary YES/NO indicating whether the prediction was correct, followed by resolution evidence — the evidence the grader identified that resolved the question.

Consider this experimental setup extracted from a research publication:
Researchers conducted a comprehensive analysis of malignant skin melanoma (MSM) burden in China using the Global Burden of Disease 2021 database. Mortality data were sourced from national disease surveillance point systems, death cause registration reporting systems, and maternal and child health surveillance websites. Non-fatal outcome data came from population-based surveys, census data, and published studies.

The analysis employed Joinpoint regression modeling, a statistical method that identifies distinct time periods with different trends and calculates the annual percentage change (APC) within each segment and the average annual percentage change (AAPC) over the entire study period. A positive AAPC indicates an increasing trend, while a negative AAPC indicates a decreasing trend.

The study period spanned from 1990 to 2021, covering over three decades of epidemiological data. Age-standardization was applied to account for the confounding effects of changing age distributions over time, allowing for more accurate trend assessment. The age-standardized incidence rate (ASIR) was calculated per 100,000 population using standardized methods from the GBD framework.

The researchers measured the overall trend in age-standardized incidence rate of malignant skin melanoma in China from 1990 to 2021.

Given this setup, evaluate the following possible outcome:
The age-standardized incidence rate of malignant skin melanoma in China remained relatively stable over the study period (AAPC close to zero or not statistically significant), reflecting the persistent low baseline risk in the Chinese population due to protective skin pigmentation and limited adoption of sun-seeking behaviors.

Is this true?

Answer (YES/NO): NO